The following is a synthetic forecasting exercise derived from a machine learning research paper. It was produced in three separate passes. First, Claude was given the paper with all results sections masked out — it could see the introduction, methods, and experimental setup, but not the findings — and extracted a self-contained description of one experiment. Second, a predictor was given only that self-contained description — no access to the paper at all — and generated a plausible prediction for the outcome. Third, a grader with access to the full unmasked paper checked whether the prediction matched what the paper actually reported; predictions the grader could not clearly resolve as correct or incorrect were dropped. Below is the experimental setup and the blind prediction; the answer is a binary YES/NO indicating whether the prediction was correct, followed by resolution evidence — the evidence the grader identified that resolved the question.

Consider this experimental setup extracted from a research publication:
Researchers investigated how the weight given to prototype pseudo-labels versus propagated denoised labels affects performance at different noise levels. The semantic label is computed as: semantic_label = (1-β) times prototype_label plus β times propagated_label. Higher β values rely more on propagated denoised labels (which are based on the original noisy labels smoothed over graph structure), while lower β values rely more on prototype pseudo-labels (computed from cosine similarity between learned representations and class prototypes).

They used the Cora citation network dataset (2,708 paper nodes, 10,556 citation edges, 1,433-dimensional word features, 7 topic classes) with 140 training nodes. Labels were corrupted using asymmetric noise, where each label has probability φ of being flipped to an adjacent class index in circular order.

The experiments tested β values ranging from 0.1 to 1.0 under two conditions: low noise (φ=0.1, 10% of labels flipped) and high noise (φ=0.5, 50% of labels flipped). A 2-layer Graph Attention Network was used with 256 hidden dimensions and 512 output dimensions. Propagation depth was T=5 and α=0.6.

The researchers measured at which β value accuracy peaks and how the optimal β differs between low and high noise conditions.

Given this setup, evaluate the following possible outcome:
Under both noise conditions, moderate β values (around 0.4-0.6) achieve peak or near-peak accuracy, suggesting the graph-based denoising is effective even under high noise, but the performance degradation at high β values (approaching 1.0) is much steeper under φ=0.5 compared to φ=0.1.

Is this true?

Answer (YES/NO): NO